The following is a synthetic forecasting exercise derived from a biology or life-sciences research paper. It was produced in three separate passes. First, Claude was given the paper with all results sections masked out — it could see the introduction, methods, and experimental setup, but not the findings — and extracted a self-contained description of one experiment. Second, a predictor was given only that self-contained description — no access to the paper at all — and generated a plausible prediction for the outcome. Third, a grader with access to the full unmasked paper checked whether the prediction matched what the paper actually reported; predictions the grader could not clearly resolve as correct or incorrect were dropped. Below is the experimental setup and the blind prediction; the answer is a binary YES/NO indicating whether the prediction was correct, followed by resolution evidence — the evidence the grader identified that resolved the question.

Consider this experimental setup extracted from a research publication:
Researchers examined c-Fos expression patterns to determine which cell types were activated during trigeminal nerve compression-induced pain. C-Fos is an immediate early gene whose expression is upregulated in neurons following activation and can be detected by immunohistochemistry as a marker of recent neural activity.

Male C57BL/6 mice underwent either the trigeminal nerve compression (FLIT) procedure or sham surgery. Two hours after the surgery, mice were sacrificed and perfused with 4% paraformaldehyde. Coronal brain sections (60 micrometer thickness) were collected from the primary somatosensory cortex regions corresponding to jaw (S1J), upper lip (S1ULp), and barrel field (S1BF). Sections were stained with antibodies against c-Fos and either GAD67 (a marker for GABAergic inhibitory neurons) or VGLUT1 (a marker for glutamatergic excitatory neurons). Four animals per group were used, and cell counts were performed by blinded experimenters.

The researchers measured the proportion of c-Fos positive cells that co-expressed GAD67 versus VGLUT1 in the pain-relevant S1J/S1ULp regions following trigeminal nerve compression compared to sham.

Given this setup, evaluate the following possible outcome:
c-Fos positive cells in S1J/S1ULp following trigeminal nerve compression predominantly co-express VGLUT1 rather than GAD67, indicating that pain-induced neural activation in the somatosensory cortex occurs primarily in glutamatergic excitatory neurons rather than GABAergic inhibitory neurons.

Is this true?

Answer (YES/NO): YES